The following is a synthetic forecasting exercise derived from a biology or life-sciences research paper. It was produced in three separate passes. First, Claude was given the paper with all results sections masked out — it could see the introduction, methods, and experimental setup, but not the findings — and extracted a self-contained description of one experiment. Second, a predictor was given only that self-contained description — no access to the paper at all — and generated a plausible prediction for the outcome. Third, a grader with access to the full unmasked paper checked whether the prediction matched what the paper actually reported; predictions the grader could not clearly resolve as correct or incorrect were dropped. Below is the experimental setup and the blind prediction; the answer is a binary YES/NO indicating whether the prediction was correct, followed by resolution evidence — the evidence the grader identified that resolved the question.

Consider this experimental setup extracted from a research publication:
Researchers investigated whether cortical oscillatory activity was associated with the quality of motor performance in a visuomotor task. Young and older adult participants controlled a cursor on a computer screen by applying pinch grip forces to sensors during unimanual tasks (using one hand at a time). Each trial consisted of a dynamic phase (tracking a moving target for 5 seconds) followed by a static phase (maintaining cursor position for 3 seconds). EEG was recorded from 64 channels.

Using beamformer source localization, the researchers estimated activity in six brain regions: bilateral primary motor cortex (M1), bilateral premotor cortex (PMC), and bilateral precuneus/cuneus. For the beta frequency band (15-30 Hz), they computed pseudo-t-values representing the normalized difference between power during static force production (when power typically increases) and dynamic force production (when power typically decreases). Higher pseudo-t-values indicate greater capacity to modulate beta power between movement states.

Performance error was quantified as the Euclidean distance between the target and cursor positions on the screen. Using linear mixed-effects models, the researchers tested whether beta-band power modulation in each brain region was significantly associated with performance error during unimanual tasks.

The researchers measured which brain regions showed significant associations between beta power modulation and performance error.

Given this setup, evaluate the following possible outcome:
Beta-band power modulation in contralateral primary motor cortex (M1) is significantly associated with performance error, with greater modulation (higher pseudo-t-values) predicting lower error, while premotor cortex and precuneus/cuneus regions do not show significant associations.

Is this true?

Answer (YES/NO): NO